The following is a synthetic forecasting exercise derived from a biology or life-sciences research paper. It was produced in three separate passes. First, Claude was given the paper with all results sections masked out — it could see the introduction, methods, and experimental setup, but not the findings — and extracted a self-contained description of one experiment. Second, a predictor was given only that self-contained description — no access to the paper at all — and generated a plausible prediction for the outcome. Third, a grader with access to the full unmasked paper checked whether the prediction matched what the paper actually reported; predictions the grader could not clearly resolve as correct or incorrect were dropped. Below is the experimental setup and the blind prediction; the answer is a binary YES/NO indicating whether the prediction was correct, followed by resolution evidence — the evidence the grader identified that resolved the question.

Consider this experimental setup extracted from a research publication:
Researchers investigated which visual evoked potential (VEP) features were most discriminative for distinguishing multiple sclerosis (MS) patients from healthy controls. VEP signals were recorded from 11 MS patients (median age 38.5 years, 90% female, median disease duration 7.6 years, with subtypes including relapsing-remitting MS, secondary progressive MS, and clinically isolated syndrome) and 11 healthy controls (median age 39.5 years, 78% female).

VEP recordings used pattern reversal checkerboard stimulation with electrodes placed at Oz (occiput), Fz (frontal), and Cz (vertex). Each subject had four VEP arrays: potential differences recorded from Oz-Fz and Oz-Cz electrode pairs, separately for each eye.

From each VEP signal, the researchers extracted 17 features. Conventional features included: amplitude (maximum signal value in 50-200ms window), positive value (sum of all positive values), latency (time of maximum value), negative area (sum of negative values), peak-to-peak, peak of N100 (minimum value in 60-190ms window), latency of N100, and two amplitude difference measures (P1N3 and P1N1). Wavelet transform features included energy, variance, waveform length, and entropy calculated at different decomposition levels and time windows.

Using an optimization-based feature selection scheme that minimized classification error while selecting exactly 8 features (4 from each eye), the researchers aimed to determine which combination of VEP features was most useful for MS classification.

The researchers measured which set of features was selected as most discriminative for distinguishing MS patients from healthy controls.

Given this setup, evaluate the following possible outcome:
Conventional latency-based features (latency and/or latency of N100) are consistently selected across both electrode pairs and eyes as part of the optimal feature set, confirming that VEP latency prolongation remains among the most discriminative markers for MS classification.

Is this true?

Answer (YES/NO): NO